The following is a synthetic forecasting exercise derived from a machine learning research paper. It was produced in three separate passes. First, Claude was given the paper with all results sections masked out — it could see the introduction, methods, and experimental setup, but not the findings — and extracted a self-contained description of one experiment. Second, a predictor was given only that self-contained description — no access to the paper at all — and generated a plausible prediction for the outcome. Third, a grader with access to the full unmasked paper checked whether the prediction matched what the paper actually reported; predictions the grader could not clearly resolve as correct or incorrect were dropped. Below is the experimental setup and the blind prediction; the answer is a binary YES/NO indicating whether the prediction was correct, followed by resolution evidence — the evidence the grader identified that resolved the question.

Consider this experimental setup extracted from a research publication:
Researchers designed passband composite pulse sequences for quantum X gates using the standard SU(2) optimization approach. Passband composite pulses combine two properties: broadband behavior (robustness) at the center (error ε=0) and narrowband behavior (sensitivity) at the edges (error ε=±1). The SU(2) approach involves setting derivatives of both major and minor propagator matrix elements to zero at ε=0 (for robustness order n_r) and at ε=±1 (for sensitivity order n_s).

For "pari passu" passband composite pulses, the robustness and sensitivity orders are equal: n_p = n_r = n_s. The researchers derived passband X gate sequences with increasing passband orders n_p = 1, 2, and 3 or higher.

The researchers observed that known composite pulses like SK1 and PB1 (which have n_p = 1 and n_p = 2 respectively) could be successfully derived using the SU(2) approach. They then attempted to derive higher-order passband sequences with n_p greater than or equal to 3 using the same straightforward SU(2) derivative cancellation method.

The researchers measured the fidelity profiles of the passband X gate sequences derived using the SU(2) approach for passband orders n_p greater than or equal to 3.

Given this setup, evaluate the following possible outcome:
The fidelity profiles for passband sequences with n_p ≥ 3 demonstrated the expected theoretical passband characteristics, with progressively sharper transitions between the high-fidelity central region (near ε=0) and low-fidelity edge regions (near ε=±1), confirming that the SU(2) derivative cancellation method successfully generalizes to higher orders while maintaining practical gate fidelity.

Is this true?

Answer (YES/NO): NO